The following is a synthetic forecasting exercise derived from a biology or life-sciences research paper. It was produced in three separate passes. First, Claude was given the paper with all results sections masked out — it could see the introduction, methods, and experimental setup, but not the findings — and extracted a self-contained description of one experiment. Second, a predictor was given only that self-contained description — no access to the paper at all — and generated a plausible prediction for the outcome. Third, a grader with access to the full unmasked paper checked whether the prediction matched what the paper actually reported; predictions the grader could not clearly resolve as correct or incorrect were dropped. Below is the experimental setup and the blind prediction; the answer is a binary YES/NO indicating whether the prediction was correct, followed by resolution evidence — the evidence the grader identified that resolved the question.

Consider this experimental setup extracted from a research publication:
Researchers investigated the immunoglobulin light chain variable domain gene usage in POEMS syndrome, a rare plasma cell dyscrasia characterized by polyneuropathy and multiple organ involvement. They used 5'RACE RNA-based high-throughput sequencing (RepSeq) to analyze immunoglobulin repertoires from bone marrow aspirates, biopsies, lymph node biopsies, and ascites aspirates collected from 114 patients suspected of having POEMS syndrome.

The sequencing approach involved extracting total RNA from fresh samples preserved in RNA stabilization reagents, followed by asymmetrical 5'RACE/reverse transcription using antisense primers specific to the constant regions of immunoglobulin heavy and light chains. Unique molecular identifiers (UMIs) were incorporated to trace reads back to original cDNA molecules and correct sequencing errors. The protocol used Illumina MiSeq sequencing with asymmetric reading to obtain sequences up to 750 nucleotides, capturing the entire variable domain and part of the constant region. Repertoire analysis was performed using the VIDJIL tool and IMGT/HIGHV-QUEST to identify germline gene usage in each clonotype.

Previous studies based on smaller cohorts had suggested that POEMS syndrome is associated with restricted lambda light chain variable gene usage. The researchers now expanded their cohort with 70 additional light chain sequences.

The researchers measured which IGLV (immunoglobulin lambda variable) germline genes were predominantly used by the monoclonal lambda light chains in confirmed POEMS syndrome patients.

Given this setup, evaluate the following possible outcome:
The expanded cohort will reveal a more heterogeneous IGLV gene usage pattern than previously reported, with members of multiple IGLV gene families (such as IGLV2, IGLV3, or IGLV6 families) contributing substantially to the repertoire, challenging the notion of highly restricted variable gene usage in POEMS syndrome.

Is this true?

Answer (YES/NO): NO